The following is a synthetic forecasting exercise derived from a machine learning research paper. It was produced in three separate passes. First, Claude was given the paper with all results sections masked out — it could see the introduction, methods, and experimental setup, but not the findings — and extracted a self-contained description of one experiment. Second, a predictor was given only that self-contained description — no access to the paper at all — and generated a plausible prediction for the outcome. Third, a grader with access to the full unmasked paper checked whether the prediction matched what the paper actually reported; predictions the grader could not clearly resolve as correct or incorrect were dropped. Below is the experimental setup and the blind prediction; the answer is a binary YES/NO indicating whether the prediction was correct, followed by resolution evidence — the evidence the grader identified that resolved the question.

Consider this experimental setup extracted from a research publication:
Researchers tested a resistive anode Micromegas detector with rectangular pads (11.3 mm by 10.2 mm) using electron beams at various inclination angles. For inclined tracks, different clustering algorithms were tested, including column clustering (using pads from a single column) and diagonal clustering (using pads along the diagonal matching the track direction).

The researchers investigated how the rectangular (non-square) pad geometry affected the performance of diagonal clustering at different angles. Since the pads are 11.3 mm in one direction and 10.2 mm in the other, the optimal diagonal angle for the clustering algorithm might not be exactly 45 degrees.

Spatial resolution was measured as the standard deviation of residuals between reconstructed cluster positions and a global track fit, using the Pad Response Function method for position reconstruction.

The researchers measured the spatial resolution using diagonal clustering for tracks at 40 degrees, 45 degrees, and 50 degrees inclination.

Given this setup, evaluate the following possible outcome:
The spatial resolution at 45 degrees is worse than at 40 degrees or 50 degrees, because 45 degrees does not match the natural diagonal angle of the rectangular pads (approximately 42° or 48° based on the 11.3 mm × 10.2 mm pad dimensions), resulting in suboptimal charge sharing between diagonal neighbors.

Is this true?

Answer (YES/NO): NO